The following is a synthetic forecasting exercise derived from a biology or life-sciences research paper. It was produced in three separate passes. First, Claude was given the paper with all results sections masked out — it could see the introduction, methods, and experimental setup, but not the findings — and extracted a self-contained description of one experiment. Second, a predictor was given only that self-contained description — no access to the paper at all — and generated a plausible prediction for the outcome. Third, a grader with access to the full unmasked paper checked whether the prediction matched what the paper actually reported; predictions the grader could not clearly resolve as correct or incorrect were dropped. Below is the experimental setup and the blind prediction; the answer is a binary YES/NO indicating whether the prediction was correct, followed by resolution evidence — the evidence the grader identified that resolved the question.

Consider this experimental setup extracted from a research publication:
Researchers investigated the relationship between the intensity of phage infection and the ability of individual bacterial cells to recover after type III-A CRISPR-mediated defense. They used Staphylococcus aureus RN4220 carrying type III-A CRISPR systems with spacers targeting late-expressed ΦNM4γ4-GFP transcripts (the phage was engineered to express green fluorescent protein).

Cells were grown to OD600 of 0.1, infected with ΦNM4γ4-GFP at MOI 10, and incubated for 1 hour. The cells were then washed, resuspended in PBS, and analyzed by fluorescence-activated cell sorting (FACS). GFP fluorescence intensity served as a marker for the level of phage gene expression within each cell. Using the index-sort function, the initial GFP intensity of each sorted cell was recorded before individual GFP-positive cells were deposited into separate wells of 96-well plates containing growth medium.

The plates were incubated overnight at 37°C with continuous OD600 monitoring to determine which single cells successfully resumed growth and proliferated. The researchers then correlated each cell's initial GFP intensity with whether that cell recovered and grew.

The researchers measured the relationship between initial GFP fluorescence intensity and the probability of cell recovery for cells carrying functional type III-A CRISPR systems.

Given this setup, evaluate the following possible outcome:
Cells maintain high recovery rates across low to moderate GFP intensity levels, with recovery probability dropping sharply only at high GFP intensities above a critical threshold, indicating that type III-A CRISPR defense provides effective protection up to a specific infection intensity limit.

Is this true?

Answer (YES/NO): NO